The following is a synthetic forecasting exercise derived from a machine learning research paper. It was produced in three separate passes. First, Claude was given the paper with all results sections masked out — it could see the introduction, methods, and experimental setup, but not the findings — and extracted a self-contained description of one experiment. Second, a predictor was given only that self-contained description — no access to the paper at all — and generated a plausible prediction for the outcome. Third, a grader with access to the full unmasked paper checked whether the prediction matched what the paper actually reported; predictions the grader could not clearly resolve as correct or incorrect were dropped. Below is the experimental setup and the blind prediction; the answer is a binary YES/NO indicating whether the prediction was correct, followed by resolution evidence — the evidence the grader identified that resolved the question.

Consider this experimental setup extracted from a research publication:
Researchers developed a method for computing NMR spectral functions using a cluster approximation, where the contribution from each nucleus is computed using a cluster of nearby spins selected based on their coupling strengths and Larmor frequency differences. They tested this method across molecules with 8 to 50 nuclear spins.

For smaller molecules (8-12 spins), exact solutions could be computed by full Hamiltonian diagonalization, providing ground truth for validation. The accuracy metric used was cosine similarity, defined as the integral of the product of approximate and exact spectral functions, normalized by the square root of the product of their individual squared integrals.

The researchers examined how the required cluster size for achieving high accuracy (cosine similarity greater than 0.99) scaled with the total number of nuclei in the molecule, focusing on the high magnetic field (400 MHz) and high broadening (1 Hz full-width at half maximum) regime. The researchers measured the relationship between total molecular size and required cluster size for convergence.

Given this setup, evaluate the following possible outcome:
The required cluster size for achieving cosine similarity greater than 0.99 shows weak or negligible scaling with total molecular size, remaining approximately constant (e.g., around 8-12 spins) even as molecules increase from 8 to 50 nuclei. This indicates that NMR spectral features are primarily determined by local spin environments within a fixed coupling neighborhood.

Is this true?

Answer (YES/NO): NO